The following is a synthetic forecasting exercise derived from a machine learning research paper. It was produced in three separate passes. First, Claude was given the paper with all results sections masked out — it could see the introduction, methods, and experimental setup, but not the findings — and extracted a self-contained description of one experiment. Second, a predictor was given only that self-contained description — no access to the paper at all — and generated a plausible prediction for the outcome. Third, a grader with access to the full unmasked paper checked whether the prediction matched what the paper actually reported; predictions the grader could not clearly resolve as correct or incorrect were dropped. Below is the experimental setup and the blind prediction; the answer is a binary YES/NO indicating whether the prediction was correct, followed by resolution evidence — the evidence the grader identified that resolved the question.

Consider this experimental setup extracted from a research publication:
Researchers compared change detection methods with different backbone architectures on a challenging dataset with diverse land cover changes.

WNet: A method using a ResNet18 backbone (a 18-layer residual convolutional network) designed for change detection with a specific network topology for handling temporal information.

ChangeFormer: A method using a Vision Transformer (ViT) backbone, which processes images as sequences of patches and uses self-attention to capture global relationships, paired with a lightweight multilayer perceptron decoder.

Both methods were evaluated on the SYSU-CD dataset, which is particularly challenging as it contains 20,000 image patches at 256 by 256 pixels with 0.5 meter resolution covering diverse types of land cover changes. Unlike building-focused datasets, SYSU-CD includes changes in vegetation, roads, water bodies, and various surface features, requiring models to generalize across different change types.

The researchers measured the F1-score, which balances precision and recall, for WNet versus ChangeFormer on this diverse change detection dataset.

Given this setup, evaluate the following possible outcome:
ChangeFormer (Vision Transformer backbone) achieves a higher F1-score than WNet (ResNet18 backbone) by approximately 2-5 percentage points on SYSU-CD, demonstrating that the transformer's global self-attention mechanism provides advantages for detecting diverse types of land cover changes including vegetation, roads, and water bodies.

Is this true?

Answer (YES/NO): NO